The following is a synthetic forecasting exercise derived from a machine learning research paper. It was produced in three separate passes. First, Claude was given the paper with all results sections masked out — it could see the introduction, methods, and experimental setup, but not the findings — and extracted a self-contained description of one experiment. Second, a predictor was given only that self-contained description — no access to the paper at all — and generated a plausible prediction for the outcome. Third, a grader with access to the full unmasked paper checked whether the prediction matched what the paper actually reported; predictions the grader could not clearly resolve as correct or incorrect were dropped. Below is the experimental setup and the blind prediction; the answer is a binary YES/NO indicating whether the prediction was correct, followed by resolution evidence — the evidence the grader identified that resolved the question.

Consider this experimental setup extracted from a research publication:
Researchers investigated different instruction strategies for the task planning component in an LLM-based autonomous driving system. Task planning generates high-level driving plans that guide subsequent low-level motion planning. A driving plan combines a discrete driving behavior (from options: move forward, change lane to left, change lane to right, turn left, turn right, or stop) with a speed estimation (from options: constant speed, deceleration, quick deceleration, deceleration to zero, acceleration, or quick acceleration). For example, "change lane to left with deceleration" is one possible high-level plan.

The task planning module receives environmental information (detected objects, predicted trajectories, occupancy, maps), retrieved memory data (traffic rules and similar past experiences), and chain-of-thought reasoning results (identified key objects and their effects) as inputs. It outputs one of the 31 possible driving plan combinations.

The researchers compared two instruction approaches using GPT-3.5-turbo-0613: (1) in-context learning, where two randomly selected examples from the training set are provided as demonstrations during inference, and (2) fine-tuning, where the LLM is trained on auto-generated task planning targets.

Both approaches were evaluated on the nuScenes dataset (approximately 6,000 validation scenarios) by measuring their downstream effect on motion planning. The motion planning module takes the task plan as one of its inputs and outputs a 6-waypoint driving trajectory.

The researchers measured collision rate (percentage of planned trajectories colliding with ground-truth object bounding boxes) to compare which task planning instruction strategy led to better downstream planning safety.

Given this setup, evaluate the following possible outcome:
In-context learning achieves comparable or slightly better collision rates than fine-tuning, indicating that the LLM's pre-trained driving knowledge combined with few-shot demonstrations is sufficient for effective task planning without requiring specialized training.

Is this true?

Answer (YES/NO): YES